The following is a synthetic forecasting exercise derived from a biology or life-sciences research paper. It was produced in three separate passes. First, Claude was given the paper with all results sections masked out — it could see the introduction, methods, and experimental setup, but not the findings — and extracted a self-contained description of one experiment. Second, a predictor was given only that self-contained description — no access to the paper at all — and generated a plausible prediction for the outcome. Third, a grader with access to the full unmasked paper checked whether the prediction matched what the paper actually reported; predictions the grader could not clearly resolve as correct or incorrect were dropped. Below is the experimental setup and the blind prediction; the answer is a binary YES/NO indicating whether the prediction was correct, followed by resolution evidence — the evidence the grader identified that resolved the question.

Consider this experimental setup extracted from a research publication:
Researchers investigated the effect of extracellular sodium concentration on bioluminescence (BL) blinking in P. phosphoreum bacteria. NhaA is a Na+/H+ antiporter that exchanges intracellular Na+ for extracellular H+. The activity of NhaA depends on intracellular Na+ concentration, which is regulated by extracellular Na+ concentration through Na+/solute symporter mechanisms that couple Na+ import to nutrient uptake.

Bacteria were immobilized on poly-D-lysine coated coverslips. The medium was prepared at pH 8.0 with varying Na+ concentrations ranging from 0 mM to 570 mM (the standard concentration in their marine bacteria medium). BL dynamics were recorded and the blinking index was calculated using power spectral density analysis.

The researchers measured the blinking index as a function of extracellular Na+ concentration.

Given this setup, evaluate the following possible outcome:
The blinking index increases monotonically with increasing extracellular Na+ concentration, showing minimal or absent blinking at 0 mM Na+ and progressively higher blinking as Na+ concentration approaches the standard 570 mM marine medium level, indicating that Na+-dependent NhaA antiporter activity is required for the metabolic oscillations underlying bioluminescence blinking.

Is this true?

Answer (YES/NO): YES